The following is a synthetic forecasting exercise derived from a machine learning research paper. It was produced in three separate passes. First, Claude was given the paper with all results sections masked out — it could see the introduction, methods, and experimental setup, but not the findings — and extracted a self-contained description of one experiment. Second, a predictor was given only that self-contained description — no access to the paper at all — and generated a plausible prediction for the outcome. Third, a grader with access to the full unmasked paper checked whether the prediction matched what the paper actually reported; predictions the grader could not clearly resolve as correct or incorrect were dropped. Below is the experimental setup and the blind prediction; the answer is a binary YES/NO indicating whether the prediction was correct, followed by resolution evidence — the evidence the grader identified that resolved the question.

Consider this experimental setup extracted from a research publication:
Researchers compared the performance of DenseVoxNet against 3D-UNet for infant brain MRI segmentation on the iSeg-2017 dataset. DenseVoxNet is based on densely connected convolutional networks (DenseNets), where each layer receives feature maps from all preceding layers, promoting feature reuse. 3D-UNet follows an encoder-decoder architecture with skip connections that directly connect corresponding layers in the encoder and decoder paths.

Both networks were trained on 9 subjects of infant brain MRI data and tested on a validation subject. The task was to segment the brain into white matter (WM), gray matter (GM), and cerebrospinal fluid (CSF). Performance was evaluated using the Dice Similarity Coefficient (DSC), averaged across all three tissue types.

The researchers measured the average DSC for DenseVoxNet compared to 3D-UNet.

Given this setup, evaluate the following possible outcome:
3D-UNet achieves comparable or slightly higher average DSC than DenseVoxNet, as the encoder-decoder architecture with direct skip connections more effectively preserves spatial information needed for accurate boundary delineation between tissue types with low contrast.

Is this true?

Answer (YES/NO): YES